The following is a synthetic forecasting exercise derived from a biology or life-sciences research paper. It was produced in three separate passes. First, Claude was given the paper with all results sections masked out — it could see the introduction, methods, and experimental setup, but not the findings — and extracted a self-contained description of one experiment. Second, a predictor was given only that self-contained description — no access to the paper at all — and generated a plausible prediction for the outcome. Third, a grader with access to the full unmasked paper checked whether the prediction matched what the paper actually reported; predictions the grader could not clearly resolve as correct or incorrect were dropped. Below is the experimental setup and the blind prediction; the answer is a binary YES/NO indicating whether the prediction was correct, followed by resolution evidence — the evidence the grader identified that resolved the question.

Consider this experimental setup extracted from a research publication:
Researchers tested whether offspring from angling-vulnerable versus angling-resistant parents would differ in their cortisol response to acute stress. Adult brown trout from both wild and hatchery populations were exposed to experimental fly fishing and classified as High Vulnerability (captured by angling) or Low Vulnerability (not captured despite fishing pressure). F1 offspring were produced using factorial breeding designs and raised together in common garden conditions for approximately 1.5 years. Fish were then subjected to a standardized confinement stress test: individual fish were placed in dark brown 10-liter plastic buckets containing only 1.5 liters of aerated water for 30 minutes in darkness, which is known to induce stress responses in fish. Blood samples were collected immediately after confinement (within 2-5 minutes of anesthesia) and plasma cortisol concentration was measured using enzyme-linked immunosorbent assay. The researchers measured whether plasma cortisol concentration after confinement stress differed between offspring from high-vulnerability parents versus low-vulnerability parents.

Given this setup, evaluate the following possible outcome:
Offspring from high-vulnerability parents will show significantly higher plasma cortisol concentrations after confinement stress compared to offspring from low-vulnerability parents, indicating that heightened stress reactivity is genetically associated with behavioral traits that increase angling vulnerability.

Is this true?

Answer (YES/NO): NO